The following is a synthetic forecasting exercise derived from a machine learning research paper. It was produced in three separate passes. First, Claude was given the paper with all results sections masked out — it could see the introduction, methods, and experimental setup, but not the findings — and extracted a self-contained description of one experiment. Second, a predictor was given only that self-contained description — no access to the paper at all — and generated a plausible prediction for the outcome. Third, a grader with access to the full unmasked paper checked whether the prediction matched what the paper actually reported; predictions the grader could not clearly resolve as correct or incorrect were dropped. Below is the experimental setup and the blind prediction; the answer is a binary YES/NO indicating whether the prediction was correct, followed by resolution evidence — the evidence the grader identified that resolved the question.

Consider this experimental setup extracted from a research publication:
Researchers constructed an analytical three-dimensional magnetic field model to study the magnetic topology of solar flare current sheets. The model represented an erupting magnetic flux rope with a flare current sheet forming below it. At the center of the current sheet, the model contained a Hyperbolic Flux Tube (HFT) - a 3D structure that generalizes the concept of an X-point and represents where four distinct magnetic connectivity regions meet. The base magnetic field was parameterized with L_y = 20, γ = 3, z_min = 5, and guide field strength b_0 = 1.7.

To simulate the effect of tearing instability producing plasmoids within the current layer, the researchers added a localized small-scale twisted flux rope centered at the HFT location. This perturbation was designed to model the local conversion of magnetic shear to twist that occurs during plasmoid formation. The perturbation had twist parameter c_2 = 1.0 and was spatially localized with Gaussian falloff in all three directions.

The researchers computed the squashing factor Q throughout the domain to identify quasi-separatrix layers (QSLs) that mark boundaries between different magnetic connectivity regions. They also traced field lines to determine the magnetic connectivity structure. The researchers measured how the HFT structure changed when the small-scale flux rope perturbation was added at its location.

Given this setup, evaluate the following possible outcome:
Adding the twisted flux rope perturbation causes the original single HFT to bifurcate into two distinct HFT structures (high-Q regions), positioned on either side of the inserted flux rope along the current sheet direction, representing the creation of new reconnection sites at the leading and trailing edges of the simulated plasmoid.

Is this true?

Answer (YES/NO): NO